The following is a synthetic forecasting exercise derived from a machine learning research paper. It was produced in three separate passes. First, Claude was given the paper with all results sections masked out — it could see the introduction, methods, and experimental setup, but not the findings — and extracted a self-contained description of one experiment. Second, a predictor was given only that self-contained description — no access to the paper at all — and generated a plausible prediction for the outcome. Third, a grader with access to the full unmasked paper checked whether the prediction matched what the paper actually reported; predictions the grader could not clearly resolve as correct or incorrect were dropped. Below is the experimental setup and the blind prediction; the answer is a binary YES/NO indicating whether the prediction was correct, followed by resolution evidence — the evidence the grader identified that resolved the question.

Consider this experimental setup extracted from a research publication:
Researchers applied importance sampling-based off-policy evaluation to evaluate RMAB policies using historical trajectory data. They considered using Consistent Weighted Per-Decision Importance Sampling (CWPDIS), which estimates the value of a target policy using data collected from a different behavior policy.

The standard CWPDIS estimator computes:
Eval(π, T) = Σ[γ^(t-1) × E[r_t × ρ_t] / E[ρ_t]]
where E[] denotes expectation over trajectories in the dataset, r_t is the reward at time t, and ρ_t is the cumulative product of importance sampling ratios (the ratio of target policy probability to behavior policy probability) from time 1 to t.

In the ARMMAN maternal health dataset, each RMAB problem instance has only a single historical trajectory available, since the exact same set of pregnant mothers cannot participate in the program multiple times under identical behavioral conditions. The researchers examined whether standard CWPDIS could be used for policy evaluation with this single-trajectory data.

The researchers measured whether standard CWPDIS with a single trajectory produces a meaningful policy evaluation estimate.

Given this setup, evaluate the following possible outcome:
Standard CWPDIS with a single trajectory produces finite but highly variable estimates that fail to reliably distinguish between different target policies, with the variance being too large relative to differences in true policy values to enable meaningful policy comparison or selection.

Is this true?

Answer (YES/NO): NO